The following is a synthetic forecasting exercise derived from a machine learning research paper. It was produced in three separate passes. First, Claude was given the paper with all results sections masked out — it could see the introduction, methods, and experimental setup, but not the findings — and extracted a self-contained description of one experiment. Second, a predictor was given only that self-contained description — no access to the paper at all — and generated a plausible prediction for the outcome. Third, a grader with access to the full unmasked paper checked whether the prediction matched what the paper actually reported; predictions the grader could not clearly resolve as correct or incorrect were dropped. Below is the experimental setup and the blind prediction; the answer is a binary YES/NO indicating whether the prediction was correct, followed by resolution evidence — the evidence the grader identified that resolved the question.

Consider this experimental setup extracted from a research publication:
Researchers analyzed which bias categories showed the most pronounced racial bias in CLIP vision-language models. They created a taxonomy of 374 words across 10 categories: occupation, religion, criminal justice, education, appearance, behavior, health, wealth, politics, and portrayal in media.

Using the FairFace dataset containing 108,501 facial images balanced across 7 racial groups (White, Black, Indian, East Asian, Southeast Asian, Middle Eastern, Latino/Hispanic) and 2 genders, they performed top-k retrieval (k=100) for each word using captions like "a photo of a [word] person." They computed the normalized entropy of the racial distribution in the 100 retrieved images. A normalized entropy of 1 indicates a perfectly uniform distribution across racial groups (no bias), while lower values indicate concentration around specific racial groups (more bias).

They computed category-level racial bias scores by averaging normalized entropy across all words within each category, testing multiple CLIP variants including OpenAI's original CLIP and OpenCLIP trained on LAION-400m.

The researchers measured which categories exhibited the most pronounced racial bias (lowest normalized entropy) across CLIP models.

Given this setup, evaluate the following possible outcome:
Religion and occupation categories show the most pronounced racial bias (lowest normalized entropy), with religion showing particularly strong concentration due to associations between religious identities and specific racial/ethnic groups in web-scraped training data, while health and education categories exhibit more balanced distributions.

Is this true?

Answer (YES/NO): NO